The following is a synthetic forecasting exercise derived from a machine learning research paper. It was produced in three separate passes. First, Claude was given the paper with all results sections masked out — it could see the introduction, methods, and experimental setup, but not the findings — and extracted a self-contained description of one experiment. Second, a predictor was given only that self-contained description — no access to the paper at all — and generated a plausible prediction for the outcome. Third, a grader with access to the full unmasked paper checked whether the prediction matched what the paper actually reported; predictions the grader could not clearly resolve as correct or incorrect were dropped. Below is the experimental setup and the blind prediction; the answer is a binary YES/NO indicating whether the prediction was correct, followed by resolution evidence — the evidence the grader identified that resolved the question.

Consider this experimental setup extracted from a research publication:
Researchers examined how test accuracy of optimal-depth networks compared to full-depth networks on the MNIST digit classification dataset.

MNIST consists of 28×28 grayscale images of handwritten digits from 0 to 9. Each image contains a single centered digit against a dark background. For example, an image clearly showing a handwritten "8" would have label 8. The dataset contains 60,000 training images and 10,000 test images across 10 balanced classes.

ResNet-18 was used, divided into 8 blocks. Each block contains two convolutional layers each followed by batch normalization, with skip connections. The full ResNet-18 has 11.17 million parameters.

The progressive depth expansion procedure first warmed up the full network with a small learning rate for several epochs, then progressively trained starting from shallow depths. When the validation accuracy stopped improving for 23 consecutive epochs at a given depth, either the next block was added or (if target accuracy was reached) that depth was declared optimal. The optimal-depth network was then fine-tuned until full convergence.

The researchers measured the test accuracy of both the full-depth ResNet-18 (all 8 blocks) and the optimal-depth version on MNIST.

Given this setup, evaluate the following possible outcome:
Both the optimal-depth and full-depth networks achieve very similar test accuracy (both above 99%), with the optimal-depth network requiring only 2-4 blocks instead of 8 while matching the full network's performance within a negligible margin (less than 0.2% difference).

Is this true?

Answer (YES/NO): NO